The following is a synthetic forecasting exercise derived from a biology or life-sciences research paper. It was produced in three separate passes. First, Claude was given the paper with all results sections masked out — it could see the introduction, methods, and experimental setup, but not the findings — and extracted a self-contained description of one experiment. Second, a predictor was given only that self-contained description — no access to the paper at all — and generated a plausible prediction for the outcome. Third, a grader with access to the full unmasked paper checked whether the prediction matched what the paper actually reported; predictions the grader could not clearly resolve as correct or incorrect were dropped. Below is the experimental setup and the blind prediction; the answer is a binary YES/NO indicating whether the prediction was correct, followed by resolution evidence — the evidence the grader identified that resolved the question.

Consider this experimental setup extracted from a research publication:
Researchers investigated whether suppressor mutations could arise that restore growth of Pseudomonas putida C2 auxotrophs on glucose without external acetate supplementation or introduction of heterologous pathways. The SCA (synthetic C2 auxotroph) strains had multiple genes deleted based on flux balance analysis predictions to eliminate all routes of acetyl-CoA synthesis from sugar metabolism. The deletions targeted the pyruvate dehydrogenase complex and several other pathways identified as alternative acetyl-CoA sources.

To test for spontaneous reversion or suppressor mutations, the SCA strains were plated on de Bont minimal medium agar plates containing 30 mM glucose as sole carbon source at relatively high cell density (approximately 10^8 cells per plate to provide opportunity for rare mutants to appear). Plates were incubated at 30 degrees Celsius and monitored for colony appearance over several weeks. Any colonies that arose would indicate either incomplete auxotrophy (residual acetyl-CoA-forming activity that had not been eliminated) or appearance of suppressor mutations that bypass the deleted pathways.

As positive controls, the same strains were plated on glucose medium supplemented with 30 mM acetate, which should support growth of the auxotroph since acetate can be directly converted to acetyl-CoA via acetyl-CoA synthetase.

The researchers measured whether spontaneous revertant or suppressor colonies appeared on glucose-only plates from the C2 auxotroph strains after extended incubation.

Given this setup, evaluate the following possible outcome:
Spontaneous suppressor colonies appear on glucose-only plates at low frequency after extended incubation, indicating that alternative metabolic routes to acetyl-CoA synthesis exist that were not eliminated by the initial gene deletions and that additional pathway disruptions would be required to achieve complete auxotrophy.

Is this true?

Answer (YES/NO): NO